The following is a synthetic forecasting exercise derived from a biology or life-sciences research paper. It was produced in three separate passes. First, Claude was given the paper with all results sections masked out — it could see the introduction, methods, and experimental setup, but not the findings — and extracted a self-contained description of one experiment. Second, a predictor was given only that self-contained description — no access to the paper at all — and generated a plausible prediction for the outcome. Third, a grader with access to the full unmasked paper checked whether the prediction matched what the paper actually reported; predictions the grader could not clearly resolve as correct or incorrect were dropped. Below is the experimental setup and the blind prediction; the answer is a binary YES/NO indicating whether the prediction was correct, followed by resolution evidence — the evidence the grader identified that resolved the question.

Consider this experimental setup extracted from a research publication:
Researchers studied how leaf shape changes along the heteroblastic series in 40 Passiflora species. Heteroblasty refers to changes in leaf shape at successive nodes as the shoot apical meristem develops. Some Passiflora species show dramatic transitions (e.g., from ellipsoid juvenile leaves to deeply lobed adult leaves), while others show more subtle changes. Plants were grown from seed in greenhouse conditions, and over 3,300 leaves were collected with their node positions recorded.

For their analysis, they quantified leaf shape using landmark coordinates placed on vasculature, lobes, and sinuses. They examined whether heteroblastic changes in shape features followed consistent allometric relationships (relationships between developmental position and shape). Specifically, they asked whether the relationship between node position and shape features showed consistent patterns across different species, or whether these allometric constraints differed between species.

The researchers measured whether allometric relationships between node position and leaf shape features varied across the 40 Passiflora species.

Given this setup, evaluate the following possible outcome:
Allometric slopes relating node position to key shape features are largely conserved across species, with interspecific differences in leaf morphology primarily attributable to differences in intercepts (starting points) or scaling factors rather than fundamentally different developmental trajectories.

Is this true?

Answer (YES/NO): NO